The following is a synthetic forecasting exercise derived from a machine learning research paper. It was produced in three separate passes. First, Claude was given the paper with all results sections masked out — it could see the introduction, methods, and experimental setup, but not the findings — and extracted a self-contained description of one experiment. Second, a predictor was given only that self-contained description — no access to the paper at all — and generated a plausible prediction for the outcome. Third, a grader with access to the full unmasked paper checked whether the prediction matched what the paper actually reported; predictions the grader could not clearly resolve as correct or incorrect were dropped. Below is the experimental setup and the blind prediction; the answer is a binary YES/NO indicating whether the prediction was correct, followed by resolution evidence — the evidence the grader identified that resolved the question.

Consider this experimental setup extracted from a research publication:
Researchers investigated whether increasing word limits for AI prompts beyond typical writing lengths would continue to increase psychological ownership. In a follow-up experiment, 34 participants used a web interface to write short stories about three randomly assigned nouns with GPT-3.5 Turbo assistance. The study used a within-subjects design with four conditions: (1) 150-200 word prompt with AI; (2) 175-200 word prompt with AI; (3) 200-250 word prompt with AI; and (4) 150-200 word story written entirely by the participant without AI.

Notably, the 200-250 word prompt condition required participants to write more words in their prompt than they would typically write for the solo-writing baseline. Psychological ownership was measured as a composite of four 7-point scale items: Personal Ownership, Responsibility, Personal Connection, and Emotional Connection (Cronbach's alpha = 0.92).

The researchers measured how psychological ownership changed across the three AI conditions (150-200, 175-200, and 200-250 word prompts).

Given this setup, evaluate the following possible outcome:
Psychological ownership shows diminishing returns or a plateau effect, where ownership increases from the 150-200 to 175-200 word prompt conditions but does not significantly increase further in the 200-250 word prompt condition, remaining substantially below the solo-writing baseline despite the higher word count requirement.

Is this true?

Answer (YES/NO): NO